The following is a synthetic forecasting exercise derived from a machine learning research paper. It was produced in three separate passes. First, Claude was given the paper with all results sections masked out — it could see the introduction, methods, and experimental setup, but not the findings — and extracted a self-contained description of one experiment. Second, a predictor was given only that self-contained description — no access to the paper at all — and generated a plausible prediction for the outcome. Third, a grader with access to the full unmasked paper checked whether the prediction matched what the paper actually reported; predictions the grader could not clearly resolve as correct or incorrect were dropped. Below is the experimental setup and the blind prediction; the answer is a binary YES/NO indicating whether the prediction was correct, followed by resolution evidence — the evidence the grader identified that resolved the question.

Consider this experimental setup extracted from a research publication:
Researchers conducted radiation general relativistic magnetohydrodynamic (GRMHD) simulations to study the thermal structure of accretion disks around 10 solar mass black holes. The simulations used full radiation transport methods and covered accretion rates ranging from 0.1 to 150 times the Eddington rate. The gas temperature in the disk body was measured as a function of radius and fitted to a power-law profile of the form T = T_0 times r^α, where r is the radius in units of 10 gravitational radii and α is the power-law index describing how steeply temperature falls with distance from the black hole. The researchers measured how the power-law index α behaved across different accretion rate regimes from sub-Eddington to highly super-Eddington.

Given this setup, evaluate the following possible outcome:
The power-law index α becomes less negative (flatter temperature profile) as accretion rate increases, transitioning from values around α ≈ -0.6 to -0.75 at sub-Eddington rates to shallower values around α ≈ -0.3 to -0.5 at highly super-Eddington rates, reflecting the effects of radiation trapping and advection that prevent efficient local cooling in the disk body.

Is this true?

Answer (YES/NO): NO